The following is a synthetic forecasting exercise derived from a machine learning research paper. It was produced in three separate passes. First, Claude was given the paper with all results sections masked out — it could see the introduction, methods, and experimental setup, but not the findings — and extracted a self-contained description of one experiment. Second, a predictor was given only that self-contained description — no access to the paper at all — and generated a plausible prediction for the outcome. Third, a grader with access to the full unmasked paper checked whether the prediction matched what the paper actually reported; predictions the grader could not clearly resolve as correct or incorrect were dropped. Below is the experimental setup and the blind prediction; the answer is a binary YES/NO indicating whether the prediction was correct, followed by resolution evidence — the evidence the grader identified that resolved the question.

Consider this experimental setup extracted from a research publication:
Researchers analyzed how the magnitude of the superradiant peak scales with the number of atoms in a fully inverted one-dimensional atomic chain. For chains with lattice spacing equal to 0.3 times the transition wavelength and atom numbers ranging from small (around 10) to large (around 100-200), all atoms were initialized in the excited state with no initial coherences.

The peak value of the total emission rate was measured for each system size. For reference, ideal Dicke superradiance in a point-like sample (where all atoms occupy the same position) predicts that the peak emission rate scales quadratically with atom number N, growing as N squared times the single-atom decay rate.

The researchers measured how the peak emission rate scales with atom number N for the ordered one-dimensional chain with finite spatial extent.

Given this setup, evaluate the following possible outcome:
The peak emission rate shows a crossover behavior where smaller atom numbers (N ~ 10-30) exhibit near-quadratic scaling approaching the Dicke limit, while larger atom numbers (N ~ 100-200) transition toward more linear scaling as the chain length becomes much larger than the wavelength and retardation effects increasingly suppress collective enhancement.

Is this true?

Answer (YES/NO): NO